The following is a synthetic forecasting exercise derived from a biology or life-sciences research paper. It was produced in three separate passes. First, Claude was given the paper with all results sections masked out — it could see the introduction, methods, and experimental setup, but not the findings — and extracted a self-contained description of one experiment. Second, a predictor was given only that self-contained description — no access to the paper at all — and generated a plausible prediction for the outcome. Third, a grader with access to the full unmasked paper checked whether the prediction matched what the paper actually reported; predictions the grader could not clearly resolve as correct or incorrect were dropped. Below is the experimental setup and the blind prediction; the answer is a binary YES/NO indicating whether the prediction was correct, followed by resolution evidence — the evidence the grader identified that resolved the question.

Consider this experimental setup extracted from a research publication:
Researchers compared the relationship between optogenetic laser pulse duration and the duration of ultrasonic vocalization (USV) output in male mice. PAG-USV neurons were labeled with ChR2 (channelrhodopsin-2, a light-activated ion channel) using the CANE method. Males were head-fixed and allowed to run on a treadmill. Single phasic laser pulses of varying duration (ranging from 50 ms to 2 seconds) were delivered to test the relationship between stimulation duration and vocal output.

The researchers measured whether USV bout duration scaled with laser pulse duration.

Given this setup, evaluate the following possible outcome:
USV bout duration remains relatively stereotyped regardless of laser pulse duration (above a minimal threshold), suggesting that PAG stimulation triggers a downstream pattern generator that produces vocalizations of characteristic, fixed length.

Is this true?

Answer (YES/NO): NO